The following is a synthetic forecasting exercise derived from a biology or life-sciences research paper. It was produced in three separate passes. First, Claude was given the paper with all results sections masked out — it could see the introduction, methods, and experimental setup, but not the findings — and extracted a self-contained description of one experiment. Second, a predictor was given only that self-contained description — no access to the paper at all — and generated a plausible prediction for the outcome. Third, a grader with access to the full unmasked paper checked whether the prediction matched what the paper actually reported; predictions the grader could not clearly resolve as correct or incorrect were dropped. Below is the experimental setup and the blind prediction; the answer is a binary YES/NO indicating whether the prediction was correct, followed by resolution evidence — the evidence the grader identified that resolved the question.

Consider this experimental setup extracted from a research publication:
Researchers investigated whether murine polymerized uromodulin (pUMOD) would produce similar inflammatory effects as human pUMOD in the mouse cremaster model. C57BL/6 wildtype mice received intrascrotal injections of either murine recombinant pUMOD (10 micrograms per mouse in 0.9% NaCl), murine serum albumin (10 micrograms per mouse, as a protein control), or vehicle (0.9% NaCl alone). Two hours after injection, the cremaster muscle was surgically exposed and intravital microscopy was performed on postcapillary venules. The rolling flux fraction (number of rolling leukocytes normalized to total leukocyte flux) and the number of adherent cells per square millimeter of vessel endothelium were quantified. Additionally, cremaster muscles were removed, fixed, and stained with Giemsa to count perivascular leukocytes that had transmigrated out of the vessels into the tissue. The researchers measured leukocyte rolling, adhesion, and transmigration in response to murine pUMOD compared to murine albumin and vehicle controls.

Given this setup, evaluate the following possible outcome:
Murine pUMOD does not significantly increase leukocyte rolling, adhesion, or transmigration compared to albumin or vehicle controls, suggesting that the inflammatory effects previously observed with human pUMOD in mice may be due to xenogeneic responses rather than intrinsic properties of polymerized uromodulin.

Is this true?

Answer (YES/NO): NO